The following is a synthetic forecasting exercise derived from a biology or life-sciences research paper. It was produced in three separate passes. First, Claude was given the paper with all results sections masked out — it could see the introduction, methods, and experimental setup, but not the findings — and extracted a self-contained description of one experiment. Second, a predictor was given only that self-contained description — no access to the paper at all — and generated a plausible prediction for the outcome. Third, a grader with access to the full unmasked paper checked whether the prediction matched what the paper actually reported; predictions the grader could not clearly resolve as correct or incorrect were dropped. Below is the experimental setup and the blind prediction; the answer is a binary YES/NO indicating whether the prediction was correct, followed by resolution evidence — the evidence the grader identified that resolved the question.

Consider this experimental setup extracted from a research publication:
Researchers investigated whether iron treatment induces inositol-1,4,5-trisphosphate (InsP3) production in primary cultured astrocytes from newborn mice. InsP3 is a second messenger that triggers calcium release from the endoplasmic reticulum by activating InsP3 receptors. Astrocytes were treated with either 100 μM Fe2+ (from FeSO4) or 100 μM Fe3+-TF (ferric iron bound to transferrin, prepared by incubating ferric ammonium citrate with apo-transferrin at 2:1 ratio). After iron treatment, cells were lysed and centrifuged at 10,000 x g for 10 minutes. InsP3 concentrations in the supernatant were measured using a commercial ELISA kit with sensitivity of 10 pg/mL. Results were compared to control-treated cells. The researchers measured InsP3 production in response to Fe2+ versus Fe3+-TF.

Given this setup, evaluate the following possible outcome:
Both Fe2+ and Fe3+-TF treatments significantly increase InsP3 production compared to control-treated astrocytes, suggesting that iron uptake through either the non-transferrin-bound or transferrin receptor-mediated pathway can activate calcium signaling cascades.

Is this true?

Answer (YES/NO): NO